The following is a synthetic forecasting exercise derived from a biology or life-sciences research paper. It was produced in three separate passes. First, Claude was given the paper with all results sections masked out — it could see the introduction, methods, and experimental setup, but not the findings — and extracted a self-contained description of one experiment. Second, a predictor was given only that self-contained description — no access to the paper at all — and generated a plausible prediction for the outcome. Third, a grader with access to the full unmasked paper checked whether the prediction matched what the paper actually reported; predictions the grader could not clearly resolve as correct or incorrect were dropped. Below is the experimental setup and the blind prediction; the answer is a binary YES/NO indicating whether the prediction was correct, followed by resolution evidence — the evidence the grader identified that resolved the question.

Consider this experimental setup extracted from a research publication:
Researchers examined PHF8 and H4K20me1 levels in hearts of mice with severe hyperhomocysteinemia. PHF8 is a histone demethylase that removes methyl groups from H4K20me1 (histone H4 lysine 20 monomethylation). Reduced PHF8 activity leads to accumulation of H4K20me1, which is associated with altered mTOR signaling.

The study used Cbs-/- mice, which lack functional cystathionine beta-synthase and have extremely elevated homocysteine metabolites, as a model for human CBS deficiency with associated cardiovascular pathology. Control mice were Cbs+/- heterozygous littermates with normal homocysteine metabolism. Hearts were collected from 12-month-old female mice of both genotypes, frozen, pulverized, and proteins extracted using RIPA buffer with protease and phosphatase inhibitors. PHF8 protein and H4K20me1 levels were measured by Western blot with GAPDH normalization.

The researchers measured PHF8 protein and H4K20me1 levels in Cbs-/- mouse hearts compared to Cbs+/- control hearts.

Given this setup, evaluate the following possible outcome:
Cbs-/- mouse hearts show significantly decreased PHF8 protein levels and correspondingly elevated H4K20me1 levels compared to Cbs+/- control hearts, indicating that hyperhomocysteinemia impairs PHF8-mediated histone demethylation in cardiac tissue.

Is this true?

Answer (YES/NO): YES